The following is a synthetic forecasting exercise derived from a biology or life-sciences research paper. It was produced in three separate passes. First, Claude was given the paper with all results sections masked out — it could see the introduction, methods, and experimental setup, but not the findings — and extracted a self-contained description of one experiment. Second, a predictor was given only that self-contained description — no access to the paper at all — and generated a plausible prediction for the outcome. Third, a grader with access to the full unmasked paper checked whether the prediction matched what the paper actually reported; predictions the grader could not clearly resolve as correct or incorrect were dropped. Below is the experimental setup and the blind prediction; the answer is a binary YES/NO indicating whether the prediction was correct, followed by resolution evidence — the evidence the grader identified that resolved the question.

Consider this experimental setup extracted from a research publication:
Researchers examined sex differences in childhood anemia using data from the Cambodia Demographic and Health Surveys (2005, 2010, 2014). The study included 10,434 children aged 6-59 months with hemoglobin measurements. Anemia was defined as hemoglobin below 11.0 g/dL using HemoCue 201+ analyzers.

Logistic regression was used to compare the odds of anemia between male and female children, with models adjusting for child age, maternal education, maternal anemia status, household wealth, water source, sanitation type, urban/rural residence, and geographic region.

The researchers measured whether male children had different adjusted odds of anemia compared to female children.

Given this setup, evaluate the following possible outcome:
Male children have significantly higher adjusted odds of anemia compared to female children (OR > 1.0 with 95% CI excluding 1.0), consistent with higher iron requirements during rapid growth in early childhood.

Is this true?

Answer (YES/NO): YES